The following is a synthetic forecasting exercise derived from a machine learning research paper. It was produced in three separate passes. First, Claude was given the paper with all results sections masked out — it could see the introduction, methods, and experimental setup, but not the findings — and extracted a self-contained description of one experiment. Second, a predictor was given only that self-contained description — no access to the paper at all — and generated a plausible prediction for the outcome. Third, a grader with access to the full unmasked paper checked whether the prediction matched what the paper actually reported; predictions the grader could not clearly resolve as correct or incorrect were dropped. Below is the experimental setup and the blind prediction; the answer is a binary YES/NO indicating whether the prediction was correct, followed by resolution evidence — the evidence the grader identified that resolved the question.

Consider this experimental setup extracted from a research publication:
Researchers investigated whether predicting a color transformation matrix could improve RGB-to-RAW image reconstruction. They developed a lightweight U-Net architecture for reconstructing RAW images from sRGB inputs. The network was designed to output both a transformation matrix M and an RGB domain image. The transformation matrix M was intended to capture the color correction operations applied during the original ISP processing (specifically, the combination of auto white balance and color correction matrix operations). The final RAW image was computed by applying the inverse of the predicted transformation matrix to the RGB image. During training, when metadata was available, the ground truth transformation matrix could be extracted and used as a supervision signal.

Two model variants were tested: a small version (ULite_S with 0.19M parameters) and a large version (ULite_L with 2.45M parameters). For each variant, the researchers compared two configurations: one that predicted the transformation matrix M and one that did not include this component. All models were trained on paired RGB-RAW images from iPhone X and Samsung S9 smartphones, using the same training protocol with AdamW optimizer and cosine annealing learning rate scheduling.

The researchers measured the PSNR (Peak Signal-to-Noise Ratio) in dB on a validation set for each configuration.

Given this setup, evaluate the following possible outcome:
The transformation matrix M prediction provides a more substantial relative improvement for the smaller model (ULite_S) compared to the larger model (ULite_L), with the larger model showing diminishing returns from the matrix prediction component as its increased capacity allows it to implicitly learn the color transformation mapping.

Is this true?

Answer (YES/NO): YES